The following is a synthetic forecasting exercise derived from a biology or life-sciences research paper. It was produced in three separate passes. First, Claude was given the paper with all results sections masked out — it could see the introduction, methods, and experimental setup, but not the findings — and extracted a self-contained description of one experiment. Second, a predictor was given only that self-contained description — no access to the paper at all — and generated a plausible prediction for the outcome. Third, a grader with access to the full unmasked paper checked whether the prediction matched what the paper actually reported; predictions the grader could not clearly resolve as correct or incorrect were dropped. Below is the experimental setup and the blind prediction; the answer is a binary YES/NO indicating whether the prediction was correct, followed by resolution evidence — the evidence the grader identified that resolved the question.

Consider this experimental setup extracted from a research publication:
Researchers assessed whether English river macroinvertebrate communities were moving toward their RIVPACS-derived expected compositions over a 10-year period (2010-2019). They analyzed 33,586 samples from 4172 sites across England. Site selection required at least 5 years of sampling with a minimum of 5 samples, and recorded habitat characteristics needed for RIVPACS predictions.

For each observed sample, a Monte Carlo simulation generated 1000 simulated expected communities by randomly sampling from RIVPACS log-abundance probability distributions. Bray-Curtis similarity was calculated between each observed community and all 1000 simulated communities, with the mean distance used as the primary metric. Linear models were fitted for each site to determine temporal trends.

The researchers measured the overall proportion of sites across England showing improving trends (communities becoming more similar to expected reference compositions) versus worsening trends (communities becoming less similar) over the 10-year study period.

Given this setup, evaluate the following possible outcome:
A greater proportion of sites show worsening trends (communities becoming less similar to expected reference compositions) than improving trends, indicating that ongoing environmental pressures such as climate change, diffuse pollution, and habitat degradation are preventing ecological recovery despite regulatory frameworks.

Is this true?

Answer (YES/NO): YES